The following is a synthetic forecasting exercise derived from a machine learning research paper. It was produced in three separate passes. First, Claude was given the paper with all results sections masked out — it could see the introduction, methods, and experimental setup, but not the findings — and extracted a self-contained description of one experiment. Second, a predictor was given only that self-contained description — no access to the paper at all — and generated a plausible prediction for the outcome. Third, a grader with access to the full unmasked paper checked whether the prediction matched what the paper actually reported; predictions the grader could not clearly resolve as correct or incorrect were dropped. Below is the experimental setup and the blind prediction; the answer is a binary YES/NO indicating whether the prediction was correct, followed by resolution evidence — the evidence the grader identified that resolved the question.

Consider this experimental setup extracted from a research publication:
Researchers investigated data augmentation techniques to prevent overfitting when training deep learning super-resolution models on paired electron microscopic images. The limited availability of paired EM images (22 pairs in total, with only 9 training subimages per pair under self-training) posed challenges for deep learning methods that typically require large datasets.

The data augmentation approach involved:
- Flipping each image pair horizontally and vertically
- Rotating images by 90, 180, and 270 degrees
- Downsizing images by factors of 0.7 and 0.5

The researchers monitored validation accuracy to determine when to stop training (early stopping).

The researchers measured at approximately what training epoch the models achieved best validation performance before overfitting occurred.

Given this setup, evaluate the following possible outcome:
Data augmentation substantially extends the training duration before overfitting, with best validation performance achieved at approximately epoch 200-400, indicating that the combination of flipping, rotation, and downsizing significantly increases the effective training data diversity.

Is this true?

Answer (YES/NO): NO